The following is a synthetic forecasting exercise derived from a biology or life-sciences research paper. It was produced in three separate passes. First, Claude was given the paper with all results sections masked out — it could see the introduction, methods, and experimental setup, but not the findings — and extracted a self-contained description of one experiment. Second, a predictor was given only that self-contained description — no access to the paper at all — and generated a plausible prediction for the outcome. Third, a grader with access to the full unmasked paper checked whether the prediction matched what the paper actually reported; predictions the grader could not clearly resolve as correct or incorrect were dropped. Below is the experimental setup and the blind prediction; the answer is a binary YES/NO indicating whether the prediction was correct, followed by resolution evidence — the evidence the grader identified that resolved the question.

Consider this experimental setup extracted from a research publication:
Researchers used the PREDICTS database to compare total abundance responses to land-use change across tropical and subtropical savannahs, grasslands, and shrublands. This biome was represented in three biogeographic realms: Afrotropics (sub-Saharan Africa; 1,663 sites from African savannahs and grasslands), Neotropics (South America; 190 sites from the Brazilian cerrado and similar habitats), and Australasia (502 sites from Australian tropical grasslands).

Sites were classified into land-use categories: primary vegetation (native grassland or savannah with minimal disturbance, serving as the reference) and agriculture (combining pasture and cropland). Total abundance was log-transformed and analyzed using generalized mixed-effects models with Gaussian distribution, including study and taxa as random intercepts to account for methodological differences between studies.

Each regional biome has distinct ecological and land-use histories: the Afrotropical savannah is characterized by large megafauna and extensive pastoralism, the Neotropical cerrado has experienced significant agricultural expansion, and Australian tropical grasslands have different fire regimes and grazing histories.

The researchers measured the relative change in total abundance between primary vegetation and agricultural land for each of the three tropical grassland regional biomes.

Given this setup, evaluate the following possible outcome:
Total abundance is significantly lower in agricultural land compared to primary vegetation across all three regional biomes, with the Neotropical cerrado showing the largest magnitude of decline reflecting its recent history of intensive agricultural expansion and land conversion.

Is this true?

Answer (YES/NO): NO